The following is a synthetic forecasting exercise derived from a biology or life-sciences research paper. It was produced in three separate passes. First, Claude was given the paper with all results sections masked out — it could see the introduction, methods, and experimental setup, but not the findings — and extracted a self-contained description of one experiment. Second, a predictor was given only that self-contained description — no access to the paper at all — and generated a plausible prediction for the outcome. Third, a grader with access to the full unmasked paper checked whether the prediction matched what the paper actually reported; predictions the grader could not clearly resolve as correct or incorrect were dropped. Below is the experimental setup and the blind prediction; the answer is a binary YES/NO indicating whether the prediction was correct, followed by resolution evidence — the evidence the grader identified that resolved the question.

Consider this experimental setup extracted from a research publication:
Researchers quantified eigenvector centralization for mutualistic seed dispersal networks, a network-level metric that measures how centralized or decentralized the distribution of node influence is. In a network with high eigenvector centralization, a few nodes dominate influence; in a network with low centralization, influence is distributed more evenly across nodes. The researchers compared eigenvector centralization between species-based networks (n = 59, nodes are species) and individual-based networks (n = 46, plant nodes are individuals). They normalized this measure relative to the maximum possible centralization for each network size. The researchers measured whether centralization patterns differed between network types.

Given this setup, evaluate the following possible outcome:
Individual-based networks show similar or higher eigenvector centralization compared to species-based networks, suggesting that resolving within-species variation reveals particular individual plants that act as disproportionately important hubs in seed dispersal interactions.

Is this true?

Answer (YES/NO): YES